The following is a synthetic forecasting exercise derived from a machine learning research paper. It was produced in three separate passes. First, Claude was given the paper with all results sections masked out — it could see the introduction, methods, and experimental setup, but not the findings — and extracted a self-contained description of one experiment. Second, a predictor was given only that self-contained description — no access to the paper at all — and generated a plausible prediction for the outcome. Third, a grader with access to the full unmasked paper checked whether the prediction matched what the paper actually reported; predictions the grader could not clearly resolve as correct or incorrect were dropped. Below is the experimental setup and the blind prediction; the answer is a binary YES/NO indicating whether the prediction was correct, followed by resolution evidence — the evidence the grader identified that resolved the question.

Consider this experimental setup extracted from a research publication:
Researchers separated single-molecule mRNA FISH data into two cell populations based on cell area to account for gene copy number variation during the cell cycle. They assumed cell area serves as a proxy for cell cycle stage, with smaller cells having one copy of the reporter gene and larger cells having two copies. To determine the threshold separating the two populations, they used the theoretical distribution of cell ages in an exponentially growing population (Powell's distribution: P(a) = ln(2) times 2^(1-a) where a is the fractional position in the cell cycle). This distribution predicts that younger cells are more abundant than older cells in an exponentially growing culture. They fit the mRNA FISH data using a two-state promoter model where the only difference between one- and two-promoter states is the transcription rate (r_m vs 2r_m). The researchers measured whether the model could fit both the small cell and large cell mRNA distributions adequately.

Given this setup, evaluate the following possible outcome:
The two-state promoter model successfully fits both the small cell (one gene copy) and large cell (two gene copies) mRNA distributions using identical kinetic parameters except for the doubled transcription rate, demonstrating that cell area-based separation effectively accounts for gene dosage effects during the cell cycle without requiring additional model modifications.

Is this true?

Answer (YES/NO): YES